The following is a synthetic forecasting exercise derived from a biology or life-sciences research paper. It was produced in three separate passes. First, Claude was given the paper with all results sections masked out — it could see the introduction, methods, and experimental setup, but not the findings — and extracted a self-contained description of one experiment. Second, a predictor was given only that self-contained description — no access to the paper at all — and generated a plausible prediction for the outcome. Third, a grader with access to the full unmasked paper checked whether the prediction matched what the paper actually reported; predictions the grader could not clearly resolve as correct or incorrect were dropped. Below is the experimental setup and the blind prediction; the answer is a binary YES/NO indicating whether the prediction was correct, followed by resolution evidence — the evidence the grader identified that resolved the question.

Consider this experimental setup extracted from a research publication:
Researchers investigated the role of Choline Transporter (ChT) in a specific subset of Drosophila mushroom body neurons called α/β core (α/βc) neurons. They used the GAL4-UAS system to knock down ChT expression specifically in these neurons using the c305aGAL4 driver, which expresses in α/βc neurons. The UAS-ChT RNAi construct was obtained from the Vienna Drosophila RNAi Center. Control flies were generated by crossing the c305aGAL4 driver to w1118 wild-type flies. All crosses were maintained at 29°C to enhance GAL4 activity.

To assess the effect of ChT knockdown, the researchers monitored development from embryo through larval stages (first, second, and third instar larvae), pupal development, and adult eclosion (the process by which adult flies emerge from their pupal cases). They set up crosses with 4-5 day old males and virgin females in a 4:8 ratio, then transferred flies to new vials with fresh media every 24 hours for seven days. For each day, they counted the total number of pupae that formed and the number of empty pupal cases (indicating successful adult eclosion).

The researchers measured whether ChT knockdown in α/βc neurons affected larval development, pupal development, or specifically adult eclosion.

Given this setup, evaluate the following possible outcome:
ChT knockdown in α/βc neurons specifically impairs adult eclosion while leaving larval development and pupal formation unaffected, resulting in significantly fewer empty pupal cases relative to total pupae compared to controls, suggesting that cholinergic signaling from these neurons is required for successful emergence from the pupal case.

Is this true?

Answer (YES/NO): NO